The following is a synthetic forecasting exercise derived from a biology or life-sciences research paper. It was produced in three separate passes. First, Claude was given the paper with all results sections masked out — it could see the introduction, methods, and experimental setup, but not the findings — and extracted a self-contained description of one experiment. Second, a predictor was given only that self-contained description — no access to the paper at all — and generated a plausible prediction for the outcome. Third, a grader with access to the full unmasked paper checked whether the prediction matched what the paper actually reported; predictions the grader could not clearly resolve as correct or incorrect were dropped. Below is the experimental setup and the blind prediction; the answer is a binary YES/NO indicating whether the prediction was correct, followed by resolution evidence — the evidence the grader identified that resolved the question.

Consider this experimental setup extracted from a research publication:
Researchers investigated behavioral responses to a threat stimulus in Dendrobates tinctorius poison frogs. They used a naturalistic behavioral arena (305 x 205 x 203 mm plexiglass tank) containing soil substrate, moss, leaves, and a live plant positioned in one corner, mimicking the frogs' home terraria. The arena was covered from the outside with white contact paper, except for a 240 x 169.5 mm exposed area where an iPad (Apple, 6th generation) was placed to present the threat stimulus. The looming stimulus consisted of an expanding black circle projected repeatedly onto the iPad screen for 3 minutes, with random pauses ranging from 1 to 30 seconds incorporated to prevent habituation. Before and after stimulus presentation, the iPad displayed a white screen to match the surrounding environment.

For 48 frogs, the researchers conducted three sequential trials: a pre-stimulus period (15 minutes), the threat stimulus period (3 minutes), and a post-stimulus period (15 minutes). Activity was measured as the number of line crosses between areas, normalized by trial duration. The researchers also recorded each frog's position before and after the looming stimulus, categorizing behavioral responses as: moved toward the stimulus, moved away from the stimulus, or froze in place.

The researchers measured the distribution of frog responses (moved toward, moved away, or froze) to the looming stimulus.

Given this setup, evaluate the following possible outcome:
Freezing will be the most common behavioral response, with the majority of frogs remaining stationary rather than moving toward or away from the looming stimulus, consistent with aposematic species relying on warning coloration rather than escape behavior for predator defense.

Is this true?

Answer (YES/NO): YES